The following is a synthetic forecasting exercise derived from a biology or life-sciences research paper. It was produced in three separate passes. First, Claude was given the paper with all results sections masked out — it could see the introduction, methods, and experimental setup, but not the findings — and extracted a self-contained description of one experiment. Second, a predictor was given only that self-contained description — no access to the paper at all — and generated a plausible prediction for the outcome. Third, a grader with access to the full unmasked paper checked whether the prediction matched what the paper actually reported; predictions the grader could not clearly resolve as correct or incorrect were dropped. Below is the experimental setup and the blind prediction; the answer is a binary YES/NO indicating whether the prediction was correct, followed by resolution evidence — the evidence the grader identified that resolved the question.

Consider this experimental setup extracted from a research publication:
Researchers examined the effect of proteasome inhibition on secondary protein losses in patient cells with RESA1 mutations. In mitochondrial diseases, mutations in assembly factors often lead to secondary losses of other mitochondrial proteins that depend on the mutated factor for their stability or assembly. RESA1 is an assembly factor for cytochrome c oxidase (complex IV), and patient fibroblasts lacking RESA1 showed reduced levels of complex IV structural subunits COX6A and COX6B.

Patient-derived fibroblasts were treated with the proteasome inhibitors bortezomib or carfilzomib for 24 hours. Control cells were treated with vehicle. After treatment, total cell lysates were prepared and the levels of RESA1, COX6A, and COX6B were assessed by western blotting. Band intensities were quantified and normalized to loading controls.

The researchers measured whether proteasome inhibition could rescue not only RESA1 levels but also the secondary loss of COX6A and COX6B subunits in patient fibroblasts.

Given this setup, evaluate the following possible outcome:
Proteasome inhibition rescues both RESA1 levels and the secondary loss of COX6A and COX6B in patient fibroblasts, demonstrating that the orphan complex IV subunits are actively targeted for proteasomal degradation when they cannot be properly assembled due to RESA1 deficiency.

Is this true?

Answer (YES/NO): YES